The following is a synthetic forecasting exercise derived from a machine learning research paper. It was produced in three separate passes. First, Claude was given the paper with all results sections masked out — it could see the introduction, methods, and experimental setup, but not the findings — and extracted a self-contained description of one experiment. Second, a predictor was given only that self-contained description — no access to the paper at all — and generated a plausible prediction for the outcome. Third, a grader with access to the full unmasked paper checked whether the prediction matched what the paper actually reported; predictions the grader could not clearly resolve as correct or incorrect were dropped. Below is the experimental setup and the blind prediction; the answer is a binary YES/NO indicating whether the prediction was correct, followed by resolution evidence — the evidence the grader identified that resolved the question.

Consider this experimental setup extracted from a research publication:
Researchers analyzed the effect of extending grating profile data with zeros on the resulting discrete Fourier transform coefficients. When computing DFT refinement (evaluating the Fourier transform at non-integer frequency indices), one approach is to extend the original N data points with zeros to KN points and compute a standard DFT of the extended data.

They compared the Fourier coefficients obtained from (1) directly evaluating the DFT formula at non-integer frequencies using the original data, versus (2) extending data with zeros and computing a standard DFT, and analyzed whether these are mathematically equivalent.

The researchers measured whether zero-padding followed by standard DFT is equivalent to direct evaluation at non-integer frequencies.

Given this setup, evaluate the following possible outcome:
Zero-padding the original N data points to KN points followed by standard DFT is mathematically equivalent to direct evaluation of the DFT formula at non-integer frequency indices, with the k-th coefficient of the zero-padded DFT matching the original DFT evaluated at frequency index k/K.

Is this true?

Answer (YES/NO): YES